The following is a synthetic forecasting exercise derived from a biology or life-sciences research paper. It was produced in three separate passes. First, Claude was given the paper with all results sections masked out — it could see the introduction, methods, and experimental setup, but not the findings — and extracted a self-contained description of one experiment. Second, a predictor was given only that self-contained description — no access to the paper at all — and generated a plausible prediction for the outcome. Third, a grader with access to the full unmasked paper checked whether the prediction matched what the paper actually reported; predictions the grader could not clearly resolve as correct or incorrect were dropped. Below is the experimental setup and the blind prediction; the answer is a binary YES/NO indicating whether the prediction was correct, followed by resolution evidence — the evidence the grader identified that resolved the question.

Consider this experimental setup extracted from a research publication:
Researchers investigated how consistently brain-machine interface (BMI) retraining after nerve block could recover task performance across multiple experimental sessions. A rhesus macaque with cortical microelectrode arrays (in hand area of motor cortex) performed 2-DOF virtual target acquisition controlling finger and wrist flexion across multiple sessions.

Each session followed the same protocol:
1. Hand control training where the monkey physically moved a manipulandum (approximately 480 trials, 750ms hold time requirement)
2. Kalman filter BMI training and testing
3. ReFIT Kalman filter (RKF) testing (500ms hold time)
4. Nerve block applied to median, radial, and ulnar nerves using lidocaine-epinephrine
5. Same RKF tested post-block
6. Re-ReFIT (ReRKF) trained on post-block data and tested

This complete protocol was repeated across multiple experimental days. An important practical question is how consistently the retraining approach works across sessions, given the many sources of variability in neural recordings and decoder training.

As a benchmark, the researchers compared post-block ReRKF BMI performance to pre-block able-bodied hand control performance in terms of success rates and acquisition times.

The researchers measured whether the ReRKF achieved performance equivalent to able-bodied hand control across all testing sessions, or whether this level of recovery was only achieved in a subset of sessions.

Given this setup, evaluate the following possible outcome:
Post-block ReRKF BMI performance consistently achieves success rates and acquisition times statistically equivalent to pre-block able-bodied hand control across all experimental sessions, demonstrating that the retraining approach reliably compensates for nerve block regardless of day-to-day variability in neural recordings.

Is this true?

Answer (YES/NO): NO